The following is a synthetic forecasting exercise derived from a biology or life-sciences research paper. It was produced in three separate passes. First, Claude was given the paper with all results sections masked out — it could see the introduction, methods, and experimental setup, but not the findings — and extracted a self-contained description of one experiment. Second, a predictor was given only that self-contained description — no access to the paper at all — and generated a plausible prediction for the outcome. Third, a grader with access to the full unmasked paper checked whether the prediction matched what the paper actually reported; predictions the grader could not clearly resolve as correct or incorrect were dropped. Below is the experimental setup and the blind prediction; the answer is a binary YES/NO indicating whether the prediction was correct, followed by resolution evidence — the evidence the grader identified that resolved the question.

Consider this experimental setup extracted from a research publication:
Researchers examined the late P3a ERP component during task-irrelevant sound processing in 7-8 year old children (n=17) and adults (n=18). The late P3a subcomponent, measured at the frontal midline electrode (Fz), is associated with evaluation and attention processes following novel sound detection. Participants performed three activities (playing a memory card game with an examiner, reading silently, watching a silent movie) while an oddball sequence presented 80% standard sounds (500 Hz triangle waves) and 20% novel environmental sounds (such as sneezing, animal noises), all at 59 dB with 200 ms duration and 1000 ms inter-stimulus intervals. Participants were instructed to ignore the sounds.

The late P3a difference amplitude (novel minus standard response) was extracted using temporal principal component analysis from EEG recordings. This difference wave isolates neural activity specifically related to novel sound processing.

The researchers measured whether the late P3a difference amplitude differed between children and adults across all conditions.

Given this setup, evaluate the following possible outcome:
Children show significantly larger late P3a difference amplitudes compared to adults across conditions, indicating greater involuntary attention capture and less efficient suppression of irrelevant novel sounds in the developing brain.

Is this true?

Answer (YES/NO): YES